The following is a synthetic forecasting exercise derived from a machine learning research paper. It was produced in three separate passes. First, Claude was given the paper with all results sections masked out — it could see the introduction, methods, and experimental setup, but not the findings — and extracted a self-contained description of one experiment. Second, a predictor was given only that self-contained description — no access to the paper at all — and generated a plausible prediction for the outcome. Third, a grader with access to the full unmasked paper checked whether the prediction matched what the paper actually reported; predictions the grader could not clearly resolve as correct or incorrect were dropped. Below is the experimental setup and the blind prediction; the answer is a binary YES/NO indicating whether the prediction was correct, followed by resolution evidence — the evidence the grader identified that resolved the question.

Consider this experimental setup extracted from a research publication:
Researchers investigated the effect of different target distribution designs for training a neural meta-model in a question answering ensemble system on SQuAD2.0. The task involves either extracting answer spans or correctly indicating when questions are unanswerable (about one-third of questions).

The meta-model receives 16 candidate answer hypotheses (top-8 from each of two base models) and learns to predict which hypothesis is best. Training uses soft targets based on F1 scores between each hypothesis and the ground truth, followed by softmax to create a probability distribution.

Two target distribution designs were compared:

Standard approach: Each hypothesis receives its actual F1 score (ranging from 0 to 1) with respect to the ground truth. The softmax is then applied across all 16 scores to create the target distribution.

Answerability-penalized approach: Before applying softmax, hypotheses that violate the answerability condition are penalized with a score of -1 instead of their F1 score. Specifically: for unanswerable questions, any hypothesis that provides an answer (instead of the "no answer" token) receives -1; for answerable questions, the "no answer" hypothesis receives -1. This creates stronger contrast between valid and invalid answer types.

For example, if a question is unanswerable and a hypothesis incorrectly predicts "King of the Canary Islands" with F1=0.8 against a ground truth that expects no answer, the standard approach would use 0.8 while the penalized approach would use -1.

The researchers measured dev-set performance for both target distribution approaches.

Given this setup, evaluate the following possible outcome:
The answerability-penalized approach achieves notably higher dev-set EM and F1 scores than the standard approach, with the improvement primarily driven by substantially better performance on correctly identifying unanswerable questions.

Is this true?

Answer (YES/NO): NO